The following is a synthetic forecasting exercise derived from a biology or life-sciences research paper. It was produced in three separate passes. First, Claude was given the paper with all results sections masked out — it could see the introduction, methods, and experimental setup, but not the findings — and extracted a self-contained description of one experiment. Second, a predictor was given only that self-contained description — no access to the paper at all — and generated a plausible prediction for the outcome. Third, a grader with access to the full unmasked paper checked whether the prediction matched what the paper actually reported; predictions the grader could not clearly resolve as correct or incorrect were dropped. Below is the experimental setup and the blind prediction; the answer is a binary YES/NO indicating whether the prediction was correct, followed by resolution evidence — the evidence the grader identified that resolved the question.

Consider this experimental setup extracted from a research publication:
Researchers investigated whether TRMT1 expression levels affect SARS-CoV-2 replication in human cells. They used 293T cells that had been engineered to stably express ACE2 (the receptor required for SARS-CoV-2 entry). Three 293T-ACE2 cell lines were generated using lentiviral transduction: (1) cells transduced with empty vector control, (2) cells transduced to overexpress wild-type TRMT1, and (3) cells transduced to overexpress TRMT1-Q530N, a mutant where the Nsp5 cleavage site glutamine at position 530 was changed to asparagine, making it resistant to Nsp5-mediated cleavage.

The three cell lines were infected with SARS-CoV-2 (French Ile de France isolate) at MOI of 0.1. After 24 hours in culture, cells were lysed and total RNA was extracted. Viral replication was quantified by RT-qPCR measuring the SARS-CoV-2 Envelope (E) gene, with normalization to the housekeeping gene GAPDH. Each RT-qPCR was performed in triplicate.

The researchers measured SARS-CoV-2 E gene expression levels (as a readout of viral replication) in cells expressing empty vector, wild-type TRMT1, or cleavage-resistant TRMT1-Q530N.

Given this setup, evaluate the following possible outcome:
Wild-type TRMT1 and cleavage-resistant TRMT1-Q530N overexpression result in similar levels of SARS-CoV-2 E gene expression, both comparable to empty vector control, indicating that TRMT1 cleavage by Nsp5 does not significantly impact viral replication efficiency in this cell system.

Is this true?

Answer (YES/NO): NO